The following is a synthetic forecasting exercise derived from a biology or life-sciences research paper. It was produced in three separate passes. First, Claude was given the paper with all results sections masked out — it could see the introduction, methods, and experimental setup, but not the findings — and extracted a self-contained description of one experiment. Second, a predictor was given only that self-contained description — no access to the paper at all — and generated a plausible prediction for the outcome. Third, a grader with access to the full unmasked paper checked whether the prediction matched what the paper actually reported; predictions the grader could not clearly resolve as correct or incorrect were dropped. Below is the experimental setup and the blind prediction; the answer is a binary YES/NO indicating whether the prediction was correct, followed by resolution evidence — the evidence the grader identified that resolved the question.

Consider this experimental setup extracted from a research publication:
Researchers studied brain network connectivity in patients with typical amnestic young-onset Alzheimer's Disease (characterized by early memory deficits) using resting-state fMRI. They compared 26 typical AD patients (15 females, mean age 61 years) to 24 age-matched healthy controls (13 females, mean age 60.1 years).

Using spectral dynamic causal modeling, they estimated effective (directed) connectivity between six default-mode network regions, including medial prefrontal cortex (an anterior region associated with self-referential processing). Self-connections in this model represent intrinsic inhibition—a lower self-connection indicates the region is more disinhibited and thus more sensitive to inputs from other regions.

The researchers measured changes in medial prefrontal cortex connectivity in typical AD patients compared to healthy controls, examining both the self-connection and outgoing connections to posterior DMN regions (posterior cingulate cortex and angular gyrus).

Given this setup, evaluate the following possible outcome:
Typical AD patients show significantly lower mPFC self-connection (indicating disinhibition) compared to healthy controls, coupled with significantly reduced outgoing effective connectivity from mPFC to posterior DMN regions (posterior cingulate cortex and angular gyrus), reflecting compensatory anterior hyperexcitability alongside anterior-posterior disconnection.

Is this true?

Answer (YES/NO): NO